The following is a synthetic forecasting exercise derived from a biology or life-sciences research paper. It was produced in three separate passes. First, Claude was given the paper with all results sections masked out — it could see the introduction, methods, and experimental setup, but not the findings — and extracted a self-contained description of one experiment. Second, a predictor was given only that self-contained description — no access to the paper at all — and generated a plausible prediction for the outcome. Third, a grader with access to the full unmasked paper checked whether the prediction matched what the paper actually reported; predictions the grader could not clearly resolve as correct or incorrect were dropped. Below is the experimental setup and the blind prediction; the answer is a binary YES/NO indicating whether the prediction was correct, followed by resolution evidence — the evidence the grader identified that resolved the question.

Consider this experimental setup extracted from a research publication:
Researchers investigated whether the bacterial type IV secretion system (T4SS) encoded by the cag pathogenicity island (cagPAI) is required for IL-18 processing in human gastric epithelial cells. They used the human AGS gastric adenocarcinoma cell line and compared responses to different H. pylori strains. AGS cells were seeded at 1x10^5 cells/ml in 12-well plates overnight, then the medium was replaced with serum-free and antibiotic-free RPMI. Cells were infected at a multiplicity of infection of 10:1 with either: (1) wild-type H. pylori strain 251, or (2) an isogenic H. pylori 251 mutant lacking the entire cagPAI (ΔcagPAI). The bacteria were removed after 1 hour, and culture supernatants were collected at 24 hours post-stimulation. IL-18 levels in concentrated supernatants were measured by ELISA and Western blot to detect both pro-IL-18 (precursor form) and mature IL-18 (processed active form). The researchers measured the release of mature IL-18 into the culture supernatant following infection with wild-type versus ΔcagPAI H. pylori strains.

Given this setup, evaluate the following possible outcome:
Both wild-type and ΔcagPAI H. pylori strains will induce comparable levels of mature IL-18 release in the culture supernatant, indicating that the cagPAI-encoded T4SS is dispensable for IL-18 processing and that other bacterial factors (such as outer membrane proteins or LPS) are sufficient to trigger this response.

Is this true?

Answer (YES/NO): NO